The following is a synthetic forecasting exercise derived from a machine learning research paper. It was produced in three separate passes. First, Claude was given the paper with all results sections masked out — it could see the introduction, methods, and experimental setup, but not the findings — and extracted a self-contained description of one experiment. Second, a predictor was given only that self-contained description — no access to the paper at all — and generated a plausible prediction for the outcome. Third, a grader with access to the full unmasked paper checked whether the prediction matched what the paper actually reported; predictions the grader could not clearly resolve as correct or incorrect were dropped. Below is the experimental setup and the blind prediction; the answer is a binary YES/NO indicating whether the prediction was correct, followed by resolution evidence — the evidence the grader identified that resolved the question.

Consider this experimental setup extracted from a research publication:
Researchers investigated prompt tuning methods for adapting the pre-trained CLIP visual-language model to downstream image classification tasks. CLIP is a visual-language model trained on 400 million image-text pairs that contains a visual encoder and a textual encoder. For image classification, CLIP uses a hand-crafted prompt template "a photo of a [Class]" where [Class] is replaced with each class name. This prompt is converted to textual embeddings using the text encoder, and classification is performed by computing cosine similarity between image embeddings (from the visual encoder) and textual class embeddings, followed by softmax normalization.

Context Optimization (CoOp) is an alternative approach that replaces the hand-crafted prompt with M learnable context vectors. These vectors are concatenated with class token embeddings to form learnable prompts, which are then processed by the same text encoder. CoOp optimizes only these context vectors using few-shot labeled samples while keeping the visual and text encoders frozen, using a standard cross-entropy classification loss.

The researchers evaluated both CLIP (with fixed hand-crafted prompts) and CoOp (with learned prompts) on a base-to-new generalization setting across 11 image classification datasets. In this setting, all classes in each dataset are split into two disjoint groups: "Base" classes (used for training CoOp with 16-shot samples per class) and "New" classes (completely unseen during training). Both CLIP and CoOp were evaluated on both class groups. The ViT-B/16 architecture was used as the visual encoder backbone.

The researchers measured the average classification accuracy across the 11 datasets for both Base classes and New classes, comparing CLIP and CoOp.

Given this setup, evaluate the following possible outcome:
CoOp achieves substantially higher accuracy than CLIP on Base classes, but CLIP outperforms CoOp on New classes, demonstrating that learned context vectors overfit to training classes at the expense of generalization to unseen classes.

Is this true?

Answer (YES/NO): YES